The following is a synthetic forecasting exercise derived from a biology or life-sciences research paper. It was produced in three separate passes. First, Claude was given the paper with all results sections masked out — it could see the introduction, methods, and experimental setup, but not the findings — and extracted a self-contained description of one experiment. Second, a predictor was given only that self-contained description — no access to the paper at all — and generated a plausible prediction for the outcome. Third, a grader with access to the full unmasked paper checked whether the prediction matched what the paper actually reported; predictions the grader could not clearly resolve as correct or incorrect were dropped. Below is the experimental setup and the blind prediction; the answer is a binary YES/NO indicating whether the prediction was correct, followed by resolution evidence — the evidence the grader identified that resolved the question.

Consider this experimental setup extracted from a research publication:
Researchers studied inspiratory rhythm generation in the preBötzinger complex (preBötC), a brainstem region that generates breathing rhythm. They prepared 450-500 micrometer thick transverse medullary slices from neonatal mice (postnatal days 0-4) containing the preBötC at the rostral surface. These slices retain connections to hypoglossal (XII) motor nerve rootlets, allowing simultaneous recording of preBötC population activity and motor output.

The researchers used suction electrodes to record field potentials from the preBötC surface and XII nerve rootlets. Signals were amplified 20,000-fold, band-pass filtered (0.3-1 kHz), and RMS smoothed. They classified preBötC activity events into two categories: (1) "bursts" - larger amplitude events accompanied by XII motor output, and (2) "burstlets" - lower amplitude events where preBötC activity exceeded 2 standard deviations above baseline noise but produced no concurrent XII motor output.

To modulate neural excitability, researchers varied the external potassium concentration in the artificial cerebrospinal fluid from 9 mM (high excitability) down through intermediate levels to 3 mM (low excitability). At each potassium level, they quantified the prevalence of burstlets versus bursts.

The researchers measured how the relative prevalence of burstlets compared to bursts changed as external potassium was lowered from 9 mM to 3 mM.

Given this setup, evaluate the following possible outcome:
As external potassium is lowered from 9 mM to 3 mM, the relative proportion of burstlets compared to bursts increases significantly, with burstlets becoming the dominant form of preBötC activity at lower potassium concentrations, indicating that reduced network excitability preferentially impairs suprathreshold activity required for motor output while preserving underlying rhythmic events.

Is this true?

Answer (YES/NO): YES